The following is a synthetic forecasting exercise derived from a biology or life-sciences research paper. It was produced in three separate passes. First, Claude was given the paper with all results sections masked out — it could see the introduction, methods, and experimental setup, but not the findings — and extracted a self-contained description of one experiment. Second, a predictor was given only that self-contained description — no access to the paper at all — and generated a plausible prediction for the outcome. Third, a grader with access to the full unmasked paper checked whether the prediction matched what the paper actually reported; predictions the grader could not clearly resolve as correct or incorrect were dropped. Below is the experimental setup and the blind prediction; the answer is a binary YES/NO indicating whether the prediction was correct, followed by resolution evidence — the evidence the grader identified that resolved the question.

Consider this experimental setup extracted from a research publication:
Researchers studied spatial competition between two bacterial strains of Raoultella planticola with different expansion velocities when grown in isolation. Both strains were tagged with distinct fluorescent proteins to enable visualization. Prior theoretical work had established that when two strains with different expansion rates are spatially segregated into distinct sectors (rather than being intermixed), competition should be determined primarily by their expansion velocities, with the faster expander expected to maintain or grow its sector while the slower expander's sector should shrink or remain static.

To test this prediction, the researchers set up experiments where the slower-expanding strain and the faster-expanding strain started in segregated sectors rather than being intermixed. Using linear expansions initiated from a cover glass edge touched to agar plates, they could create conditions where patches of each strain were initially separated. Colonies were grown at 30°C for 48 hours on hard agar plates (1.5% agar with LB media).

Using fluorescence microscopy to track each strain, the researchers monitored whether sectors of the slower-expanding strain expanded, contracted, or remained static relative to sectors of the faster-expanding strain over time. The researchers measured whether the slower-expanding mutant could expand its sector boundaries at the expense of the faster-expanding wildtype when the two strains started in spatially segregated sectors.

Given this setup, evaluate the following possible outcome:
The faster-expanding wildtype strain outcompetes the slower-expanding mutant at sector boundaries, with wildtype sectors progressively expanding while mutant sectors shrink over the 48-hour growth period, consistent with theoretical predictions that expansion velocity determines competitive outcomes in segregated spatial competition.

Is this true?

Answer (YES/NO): NO